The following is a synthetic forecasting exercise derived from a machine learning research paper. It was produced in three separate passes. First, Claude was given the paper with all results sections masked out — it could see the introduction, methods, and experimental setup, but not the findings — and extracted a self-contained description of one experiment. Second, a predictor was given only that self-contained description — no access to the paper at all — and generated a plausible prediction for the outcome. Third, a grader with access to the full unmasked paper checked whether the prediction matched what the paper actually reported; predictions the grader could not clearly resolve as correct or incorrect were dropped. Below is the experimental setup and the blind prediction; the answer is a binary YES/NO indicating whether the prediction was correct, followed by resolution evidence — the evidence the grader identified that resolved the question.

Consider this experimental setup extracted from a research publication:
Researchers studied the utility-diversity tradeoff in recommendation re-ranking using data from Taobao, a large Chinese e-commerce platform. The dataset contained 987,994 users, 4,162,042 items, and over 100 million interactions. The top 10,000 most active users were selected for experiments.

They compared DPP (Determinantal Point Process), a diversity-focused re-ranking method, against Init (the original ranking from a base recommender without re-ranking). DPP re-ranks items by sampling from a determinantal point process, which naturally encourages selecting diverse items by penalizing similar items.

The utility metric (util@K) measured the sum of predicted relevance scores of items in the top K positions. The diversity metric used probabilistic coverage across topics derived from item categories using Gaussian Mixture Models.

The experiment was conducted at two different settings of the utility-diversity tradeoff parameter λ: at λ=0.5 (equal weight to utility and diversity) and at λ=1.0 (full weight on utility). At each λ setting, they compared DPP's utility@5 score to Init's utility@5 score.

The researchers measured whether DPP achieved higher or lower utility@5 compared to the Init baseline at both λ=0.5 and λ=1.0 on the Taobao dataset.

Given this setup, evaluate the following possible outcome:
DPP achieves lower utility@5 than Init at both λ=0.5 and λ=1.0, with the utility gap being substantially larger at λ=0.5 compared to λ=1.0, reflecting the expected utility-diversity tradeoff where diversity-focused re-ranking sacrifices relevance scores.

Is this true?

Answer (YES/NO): NO